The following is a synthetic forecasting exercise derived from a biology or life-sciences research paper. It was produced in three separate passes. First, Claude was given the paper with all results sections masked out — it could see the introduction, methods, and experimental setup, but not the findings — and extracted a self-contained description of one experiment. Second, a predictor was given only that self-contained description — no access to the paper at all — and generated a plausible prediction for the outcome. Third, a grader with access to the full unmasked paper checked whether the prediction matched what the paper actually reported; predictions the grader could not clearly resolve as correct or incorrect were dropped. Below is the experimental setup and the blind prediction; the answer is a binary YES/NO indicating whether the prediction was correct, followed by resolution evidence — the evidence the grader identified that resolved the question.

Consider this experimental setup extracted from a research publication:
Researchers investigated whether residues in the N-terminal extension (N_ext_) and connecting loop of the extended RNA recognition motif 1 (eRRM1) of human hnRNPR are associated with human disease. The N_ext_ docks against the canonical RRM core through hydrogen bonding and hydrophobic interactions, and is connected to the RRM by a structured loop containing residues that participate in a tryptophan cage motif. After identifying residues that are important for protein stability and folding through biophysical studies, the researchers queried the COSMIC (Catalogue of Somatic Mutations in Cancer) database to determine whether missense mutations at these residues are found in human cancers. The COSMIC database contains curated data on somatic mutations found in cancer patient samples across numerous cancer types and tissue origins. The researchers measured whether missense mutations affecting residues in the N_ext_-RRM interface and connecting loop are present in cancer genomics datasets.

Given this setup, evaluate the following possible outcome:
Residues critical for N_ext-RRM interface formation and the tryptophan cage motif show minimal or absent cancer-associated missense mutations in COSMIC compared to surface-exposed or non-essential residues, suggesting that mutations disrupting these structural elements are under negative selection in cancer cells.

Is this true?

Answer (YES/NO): NO